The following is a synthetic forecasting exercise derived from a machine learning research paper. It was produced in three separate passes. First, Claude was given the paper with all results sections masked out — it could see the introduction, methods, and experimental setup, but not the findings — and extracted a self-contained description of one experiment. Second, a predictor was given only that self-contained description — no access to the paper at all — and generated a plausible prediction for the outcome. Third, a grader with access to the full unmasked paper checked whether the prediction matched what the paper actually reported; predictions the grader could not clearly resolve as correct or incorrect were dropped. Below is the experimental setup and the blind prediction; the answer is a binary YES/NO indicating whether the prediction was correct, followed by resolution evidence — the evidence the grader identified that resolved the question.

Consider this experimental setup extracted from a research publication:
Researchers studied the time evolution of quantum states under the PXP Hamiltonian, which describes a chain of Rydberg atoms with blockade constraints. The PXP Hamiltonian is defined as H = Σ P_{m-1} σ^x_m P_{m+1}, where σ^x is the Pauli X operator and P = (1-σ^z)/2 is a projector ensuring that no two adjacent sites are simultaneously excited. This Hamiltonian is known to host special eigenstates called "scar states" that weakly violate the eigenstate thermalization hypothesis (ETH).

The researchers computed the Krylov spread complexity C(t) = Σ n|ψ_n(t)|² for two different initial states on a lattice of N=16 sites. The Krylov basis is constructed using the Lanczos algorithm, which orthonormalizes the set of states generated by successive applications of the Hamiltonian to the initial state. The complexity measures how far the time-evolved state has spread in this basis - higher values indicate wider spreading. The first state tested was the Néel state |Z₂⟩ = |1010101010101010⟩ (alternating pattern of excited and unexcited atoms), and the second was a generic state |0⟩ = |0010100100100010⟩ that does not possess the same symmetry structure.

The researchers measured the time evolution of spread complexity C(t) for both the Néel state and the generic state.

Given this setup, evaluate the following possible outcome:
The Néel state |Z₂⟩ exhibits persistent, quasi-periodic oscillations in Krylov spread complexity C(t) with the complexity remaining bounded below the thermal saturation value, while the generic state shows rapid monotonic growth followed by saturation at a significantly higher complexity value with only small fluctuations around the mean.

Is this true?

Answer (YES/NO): NO